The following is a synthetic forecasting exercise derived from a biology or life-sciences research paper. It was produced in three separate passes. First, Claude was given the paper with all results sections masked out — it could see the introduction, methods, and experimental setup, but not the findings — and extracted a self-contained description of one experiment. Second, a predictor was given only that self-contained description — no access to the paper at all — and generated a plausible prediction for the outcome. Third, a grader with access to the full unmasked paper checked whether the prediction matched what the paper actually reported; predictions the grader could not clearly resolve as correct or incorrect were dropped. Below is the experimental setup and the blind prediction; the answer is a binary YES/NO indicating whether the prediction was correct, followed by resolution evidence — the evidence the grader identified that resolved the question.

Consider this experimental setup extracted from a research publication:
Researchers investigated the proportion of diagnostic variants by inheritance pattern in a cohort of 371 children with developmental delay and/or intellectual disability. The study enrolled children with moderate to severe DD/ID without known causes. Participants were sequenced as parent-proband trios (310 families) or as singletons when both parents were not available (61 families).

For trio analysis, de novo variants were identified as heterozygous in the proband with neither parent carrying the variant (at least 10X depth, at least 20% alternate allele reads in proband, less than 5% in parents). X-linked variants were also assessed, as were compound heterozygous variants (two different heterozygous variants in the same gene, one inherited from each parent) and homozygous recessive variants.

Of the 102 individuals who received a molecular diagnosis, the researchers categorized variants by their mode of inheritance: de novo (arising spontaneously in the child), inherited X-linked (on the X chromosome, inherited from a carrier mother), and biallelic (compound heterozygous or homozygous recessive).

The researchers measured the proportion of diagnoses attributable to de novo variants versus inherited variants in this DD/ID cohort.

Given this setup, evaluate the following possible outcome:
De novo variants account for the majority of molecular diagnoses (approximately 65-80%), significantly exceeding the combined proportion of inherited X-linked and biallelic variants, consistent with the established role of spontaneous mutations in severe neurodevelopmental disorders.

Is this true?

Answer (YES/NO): YES